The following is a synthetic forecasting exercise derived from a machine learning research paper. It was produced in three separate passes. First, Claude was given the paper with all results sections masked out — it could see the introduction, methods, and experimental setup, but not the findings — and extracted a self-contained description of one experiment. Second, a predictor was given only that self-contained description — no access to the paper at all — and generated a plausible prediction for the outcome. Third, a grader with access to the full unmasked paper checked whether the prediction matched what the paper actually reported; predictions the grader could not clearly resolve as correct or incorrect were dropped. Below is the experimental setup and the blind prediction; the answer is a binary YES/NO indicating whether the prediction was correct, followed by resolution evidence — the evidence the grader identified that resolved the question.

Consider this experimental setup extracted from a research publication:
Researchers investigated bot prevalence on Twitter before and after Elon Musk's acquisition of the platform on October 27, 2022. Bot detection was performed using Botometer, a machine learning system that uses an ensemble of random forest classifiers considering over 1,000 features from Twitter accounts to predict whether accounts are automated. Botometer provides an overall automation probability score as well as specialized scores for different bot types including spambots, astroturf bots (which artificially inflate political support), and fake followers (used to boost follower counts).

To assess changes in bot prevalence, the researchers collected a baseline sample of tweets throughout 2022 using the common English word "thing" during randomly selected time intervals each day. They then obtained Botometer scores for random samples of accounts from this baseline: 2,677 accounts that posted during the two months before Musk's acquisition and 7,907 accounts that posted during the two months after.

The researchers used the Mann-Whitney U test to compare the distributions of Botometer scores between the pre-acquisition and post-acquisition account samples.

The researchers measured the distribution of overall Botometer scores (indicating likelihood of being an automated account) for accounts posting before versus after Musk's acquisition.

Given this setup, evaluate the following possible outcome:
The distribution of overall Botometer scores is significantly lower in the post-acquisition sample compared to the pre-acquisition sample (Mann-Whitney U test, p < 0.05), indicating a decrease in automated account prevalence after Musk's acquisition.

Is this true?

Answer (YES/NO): NO